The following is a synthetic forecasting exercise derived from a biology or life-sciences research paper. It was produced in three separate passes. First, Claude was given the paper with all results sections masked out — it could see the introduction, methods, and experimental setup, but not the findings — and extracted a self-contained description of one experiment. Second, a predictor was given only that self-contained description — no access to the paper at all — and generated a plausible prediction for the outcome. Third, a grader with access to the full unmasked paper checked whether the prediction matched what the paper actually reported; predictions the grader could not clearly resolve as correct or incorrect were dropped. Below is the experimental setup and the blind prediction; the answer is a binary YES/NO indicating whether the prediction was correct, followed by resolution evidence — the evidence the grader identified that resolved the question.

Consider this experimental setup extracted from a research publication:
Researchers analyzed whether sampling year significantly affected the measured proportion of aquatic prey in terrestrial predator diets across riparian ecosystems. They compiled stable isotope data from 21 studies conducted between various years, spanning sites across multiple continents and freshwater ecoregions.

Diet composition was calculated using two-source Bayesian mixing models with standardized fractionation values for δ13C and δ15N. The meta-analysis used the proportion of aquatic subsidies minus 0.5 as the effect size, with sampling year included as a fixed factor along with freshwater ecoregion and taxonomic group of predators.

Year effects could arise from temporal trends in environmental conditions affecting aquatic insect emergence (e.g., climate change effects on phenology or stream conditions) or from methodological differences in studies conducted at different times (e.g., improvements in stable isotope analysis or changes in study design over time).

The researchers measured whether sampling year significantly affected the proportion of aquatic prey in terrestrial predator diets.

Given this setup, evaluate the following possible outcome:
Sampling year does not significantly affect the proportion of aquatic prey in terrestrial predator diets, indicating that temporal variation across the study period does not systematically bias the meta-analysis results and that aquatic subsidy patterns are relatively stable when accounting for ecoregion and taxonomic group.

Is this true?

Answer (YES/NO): NO